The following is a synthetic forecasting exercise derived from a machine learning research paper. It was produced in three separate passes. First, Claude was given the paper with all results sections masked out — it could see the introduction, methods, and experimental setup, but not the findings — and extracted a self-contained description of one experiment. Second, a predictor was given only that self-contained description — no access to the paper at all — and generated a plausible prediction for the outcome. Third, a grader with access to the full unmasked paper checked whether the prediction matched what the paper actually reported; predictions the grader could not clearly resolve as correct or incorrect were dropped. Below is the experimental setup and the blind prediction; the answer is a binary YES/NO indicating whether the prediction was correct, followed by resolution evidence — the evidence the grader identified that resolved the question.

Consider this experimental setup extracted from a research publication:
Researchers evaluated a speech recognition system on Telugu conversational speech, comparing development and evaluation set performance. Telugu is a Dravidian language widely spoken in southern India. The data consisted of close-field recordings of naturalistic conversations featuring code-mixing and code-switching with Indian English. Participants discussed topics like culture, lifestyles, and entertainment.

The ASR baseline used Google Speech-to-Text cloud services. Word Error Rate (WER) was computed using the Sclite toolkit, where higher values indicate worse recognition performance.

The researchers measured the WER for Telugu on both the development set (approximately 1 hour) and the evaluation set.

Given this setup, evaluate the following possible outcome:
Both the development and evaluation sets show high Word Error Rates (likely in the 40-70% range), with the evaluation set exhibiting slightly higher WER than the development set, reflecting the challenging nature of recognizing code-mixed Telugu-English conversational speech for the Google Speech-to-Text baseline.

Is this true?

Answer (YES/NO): NO